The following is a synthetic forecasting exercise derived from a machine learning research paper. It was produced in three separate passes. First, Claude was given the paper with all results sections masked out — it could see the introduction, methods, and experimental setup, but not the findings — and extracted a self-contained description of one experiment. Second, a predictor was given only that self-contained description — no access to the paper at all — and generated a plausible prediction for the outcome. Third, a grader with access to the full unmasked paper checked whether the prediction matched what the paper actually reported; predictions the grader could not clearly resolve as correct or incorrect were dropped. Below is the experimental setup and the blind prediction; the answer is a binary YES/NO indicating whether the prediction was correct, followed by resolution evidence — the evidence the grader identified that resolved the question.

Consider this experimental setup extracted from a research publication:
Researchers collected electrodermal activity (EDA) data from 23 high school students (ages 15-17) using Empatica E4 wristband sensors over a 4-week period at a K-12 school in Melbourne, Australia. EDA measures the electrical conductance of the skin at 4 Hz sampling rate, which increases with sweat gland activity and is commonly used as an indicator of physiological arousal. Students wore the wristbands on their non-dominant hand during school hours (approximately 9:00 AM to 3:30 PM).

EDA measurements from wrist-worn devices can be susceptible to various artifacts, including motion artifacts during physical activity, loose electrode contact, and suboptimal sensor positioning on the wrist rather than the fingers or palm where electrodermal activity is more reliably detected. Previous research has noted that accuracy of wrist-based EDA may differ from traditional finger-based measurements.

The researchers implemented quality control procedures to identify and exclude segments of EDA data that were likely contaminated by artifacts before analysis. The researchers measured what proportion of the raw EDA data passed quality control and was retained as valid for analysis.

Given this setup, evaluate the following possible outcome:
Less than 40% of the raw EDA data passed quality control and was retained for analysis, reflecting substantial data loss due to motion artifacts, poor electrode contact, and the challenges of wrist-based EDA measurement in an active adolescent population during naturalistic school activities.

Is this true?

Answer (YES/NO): NO